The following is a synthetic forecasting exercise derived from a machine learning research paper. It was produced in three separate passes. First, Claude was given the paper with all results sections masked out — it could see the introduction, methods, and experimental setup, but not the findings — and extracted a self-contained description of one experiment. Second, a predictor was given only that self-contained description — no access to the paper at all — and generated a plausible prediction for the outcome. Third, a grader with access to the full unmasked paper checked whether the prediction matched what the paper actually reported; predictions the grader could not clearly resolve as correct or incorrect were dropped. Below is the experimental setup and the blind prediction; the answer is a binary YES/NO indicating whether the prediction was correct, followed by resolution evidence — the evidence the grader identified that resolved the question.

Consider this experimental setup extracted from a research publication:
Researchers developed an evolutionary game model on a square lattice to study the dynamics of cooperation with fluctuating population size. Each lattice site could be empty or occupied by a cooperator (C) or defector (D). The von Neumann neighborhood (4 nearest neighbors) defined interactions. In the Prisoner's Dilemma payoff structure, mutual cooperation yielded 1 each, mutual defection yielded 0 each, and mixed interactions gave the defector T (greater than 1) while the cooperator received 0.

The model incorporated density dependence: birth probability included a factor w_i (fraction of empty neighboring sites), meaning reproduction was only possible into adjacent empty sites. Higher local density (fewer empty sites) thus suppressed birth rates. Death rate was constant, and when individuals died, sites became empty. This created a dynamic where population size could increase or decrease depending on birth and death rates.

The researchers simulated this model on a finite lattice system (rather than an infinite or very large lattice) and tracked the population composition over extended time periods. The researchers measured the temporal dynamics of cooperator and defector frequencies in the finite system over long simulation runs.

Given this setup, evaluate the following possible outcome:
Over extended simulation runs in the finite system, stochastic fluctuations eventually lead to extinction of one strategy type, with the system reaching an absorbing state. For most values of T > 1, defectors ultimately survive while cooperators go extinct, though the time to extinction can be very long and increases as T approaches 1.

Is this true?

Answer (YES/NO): NO